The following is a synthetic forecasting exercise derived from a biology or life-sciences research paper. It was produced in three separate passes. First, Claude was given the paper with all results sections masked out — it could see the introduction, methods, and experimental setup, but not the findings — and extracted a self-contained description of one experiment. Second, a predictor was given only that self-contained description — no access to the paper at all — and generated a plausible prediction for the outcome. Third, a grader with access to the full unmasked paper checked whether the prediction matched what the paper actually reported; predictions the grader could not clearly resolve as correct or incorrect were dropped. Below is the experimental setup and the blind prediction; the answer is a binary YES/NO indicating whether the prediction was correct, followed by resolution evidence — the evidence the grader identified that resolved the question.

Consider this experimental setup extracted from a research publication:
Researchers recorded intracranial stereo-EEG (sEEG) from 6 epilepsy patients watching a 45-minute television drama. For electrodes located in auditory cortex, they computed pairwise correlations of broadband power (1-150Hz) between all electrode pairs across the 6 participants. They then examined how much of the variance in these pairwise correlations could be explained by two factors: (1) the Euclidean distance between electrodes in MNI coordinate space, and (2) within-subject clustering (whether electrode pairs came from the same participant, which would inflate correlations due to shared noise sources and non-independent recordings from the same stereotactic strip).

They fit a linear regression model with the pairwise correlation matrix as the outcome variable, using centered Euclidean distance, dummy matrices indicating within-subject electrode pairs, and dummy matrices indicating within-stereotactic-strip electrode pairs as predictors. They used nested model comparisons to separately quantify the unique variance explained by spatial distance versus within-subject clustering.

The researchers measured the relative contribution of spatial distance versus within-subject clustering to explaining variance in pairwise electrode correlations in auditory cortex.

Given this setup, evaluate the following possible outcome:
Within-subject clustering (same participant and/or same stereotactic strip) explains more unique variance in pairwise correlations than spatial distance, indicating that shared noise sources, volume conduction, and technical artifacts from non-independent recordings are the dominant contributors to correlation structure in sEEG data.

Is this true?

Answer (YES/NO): YES